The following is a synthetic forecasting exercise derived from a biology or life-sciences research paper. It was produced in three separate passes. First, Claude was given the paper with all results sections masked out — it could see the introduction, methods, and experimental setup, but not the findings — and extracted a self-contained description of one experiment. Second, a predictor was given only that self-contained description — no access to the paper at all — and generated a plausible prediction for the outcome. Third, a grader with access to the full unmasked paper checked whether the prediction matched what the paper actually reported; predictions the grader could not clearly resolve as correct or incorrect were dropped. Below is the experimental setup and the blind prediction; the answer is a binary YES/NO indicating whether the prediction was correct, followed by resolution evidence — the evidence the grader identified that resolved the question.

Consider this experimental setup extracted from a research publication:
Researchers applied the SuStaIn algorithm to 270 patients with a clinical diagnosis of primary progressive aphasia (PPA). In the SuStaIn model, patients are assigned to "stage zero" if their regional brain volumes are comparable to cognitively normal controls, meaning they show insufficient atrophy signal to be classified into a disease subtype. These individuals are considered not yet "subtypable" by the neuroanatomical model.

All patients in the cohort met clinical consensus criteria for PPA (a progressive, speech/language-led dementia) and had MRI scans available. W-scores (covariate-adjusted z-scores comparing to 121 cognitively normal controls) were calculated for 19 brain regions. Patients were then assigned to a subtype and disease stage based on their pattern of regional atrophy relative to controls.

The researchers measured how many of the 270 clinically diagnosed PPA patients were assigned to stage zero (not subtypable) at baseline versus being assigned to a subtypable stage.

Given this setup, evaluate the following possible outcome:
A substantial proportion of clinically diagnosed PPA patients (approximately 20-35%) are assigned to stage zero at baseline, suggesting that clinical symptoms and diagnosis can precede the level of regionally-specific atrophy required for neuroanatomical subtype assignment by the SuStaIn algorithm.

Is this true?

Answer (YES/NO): NO